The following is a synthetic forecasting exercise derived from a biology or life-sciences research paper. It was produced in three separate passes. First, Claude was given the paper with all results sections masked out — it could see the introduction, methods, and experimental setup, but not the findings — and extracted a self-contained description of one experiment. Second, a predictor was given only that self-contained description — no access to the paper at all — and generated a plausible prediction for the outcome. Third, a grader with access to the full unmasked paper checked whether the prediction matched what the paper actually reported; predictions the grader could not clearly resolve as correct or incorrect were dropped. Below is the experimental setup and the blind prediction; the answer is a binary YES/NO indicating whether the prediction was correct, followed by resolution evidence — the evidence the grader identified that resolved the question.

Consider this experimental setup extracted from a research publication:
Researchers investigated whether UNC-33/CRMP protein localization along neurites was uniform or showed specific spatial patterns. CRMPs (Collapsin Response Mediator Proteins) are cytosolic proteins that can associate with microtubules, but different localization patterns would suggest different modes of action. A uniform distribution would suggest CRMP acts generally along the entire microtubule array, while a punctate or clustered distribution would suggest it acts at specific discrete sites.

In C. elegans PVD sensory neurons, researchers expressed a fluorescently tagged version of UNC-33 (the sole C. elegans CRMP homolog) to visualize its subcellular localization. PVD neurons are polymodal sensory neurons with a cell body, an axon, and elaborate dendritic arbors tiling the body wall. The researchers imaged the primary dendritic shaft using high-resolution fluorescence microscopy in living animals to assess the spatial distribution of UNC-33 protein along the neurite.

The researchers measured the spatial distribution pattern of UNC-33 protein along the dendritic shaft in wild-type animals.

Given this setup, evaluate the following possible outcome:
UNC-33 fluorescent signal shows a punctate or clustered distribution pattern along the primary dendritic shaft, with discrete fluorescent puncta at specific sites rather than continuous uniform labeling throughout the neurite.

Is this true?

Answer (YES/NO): YES